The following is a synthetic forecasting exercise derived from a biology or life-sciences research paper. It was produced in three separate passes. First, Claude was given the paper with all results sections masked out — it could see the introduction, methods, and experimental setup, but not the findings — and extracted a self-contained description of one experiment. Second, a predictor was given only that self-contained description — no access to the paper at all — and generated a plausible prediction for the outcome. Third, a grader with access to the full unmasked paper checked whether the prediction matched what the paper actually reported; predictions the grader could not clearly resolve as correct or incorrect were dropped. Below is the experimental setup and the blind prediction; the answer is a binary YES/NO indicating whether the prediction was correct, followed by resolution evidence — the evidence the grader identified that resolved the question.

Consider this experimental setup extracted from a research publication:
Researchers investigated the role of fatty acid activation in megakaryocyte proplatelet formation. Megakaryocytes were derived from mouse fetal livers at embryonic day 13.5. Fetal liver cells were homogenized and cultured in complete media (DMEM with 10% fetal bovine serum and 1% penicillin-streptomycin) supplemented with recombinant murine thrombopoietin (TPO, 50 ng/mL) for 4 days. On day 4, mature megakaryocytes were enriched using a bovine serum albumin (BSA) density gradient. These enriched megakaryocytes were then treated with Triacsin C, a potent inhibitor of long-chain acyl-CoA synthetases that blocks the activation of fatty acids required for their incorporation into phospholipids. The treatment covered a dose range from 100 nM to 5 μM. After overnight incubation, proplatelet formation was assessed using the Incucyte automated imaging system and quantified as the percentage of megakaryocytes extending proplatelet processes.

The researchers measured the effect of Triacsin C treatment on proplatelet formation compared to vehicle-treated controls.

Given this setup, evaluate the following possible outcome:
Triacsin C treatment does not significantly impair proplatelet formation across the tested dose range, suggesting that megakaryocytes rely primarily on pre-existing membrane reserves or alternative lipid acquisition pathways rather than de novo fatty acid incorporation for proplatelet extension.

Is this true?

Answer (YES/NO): NO